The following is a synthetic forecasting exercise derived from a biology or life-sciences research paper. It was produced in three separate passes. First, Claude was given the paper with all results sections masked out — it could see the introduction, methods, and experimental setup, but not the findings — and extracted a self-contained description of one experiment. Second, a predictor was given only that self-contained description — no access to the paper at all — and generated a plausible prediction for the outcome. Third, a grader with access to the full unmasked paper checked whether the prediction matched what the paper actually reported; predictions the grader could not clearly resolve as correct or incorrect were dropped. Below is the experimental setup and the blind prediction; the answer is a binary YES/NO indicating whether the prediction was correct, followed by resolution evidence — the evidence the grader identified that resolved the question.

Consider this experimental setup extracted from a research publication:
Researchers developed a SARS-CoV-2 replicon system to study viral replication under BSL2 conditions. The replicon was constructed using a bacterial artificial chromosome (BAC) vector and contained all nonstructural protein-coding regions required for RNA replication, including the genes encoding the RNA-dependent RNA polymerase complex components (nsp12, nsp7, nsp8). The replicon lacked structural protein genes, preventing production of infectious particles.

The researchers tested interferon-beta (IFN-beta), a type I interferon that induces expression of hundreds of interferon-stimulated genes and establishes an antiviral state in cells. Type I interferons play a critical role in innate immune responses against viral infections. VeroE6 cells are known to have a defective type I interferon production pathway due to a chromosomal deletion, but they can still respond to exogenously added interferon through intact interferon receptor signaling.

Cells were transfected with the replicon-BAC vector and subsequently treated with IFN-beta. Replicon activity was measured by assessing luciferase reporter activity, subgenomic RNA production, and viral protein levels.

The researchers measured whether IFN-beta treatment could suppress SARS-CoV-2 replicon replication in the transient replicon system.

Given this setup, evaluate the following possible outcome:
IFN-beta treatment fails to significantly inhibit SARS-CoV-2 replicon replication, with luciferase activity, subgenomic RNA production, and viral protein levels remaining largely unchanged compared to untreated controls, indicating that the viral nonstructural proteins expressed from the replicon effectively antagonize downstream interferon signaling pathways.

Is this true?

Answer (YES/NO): NO